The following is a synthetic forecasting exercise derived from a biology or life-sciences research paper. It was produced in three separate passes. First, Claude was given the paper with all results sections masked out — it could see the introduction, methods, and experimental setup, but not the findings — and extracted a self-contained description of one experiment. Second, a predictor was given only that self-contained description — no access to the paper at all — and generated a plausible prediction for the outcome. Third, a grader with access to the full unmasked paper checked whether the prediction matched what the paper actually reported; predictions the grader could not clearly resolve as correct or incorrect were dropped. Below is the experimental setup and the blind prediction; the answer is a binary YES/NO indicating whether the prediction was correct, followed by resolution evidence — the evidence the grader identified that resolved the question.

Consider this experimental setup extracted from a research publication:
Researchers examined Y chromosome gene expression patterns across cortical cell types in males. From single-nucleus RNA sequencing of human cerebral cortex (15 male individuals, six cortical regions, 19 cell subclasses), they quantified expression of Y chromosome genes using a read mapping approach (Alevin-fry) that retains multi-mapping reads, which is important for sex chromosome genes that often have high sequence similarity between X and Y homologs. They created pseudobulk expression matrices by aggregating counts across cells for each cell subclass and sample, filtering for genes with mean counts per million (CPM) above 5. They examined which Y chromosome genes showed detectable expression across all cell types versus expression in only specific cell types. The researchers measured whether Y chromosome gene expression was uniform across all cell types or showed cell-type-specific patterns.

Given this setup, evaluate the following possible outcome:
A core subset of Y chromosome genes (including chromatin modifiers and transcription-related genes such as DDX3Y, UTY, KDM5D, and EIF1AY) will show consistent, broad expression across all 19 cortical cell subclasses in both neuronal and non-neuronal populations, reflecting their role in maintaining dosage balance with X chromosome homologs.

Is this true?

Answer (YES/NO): NO